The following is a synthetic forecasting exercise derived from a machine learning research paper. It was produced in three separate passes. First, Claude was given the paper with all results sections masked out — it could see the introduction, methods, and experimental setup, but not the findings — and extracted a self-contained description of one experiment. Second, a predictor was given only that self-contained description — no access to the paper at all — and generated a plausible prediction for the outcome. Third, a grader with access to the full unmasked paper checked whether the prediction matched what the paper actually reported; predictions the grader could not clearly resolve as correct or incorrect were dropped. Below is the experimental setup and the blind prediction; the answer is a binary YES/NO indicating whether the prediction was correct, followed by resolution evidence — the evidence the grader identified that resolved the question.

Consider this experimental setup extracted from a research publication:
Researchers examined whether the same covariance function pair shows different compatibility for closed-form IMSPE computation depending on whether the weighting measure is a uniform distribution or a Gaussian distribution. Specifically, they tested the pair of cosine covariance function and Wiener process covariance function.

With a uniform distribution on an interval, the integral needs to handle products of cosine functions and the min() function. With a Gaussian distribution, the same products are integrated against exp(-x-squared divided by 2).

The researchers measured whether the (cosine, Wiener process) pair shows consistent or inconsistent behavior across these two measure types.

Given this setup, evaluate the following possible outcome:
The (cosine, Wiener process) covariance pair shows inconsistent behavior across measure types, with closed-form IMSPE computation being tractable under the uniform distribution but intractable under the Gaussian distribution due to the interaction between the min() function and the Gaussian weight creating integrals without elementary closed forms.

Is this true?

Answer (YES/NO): YES